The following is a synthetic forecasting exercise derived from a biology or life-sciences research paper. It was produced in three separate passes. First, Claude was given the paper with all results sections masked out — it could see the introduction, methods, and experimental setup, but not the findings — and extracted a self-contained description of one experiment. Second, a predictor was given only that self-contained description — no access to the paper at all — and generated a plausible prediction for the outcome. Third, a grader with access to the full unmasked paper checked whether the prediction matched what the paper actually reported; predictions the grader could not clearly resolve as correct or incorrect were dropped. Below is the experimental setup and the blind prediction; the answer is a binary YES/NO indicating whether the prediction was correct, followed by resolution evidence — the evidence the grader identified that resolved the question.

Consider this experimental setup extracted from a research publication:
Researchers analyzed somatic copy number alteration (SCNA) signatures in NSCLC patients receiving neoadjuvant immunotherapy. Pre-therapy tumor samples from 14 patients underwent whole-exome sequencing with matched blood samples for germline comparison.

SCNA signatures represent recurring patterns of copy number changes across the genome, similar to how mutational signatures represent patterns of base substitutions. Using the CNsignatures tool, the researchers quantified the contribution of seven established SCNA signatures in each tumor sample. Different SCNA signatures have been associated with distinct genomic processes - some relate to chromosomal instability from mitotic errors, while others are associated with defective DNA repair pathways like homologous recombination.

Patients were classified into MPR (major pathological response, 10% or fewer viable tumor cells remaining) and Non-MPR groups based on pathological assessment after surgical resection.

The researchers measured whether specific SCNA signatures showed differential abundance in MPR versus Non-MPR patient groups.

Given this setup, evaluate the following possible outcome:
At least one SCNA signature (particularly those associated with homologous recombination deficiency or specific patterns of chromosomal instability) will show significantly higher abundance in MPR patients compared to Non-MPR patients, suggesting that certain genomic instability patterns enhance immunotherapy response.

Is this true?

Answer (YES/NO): YES